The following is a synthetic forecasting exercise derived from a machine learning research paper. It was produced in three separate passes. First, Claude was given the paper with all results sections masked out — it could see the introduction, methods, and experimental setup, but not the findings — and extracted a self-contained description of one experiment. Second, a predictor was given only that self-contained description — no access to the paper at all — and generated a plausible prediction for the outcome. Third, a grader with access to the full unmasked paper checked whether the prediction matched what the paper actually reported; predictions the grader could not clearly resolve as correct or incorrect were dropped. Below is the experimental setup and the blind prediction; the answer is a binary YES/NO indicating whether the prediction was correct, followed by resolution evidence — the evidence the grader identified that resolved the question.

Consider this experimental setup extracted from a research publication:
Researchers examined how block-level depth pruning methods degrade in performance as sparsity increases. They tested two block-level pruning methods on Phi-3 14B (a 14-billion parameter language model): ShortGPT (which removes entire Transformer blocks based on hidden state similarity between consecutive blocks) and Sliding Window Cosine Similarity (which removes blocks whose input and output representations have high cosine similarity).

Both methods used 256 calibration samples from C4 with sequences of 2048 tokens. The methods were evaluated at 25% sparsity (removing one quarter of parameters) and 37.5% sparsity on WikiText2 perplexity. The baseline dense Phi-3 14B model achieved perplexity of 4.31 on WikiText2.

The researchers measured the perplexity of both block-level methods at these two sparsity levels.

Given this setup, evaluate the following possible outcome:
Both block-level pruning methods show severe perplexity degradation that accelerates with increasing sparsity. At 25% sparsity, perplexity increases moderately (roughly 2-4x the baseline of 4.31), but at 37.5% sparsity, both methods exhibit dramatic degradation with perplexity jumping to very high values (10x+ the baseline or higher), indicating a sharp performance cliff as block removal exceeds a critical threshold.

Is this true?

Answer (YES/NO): NO